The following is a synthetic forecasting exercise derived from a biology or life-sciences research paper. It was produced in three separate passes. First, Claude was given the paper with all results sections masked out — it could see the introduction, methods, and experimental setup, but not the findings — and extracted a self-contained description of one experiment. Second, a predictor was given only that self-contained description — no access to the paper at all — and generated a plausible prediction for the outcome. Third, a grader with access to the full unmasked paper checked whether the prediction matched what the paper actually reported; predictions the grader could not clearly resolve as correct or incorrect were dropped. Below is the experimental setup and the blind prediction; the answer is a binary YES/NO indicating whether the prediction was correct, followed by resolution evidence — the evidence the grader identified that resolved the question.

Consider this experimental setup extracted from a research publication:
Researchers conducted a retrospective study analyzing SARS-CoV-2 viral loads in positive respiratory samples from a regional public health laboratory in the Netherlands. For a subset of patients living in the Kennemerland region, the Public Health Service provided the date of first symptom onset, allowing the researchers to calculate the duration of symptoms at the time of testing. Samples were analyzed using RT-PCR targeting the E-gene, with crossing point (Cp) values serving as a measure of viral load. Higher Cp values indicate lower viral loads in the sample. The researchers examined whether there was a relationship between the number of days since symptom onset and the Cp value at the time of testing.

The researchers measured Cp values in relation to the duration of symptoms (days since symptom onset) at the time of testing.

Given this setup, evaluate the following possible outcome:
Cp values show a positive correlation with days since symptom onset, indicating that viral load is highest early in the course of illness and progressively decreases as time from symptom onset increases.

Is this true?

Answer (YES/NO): YES